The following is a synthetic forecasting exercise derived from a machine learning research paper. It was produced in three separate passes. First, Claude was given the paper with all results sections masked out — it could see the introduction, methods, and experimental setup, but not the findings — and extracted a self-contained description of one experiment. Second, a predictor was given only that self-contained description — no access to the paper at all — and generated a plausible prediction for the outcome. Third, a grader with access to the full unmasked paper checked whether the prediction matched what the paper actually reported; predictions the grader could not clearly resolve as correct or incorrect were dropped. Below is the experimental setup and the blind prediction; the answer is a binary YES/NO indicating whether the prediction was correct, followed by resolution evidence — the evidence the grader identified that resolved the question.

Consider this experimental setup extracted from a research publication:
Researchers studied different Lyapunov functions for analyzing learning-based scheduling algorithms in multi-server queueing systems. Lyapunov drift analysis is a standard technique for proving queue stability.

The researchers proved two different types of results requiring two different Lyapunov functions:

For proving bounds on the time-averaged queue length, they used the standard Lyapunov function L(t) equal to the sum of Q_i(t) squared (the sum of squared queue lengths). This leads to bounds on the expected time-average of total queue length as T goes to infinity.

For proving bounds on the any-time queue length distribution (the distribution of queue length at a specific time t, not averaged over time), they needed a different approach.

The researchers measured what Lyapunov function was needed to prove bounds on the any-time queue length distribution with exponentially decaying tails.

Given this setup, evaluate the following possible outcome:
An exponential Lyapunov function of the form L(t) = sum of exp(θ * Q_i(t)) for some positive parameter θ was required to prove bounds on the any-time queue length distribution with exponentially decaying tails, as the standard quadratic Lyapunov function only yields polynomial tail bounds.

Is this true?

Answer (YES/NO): NO